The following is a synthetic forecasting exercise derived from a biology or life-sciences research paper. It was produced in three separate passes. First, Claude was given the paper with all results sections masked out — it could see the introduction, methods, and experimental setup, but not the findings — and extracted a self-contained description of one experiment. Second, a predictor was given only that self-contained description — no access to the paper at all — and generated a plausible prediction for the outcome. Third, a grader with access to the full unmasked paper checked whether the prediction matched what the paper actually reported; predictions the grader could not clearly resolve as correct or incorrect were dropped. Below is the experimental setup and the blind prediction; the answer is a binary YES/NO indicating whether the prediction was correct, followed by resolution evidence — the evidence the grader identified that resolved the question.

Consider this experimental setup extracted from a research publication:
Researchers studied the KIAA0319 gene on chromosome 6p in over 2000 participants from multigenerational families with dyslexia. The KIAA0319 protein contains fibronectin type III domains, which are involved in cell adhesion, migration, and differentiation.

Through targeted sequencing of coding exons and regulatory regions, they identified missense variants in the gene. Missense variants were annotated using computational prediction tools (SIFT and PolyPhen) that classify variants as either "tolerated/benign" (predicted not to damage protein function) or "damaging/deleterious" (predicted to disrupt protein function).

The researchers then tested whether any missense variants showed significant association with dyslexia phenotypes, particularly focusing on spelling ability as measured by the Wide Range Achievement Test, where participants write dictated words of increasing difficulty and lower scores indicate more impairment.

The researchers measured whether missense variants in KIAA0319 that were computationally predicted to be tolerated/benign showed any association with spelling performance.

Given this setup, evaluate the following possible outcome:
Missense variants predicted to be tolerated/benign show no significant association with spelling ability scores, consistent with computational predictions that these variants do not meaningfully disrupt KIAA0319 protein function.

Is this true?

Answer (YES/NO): NO